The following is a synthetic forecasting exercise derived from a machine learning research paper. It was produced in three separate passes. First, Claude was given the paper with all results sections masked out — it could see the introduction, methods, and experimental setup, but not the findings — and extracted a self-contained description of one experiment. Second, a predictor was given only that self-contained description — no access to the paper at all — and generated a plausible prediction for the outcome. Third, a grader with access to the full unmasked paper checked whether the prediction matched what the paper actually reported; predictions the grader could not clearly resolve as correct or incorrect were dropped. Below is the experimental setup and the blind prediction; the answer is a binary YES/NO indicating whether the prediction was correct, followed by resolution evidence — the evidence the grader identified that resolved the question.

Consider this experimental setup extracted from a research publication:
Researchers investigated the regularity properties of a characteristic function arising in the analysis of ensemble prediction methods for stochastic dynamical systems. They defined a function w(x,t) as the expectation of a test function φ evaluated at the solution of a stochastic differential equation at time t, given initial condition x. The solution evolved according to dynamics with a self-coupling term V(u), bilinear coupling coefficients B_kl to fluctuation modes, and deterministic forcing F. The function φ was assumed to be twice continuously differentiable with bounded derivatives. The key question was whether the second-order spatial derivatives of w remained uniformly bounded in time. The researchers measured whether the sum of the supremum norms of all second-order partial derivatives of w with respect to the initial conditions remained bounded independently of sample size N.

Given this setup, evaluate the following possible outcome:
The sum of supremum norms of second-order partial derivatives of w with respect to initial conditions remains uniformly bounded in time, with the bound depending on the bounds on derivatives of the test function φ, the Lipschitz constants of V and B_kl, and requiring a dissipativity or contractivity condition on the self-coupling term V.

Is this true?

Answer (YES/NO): NO